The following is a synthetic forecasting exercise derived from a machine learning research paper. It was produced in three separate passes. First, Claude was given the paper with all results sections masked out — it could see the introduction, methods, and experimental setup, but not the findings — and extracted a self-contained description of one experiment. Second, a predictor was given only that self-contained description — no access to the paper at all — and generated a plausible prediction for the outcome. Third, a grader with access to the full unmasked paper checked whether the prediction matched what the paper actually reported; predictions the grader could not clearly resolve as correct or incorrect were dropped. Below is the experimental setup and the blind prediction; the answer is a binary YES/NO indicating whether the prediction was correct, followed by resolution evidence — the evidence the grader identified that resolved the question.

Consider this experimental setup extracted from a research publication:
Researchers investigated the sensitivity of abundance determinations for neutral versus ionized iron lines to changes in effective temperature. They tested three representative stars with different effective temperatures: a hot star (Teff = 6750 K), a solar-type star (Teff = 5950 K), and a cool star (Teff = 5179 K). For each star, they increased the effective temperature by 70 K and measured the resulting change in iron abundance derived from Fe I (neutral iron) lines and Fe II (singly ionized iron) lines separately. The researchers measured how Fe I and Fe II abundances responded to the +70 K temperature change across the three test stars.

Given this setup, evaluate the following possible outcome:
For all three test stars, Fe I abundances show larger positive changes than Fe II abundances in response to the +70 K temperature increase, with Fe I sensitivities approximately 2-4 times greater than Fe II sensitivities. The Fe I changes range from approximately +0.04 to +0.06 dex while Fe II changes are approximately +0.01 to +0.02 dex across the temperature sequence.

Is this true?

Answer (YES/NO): NO